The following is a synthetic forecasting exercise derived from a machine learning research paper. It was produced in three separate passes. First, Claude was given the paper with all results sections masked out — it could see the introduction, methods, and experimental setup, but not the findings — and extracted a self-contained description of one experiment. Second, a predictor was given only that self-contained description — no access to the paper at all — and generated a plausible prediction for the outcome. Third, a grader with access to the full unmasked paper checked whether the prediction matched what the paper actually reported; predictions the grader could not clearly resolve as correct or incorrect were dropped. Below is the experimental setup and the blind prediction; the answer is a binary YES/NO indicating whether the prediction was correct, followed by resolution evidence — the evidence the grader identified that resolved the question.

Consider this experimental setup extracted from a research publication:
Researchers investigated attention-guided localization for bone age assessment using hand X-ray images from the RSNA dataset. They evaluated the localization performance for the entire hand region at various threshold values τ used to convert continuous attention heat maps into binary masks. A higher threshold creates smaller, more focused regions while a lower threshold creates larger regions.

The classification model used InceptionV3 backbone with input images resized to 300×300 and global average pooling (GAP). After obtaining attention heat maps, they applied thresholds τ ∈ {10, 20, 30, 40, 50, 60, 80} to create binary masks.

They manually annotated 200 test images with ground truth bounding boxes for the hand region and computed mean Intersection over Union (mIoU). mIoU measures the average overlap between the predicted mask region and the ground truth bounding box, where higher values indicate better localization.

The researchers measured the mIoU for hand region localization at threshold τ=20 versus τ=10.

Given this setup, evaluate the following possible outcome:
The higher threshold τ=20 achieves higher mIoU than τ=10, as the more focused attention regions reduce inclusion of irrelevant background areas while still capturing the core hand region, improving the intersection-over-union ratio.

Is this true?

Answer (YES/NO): YES